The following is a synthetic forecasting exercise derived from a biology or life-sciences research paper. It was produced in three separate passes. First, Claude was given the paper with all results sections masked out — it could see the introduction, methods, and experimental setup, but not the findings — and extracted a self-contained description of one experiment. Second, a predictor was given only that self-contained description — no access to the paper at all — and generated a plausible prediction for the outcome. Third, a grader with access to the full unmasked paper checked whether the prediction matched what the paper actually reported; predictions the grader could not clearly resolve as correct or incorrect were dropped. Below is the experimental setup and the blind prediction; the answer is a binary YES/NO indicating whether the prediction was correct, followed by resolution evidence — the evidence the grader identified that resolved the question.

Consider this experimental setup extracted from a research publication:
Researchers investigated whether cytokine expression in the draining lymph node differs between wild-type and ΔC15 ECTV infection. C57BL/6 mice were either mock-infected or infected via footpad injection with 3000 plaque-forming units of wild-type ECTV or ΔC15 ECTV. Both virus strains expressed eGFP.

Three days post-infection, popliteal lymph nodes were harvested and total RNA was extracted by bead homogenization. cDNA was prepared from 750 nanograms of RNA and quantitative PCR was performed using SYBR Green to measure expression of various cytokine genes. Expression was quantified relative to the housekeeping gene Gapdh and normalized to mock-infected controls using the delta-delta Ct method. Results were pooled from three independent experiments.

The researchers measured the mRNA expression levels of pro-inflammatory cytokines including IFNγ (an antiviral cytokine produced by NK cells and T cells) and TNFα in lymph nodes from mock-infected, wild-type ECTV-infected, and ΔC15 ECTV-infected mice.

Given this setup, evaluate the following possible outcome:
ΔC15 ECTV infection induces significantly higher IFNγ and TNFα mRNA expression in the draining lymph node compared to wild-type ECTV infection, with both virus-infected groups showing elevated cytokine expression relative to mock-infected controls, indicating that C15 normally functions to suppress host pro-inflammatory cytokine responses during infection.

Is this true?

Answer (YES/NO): NO